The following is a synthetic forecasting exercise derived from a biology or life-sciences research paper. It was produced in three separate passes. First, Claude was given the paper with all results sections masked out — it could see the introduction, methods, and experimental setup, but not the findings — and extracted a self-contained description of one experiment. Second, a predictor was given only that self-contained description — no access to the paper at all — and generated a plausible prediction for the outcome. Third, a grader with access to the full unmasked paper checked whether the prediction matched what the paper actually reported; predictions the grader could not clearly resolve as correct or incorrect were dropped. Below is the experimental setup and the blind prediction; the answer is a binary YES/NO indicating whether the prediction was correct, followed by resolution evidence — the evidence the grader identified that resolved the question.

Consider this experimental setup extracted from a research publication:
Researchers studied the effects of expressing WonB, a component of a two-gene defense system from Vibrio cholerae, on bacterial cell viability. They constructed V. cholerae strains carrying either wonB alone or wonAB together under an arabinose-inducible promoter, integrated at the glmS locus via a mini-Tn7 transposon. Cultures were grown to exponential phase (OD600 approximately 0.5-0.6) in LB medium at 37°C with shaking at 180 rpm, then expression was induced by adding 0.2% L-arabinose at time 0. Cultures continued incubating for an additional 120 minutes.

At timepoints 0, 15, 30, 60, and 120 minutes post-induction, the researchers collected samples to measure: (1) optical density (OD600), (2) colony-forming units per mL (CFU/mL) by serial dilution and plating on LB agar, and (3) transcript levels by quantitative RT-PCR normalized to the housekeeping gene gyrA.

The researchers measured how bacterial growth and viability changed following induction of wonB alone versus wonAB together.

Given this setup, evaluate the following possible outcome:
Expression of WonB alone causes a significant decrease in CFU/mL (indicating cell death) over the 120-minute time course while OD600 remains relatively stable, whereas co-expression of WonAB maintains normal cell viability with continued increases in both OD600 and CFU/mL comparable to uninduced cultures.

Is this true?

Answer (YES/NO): YES